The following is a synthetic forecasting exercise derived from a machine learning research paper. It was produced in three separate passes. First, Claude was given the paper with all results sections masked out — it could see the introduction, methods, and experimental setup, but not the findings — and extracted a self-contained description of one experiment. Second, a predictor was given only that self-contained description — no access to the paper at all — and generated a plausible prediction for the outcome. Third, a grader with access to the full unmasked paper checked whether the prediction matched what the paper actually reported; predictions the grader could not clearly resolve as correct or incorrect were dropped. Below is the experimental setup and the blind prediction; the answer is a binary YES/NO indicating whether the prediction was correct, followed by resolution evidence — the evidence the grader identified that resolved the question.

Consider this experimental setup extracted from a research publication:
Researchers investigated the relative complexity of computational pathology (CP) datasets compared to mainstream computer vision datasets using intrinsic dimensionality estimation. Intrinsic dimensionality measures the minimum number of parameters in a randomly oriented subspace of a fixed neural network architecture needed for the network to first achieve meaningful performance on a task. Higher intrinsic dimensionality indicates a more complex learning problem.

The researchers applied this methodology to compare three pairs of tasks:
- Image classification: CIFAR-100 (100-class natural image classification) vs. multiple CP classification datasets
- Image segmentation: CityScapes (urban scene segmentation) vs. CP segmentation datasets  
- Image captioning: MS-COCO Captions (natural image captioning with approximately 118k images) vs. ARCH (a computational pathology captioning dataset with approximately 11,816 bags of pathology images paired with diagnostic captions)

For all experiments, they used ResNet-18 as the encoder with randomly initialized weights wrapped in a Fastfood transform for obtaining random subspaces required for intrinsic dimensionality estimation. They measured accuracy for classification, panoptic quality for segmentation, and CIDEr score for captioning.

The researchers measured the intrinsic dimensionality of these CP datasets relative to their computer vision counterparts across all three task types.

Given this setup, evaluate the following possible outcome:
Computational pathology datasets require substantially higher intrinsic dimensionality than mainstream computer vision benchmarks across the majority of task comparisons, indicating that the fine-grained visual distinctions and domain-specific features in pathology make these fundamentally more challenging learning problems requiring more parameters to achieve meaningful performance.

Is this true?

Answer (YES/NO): NO